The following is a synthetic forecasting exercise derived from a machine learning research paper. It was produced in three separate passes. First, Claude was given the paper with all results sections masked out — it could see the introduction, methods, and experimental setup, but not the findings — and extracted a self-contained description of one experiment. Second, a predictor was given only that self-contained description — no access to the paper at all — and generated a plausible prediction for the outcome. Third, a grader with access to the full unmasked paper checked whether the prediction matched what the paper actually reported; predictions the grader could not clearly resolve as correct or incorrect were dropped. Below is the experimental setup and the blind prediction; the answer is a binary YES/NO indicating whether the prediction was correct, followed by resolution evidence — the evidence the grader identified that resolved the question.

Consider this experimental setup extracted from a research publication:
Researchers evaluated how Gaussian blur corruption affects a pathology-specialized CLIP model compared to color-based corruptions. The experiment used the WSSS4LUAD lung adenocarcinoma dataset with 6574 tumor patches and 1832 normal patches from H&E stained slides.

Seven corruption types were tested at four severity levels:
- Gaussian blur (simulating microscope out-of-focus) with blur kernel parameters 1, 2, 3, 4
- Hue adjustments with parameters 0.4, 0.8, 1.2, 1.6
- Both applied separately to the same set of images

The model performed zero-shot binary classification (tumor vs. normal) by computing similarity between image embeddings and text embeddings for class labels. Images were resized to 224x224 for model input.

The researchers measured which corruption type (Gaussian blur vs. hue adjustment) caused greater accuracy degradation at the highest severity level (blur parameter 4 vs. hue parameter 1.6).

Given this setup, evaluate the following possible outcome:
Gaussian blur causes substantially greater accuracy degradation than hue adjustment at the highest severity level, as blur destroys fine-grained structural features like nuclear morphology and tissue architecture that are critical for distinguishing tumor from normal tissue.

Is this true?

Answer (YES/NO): YES